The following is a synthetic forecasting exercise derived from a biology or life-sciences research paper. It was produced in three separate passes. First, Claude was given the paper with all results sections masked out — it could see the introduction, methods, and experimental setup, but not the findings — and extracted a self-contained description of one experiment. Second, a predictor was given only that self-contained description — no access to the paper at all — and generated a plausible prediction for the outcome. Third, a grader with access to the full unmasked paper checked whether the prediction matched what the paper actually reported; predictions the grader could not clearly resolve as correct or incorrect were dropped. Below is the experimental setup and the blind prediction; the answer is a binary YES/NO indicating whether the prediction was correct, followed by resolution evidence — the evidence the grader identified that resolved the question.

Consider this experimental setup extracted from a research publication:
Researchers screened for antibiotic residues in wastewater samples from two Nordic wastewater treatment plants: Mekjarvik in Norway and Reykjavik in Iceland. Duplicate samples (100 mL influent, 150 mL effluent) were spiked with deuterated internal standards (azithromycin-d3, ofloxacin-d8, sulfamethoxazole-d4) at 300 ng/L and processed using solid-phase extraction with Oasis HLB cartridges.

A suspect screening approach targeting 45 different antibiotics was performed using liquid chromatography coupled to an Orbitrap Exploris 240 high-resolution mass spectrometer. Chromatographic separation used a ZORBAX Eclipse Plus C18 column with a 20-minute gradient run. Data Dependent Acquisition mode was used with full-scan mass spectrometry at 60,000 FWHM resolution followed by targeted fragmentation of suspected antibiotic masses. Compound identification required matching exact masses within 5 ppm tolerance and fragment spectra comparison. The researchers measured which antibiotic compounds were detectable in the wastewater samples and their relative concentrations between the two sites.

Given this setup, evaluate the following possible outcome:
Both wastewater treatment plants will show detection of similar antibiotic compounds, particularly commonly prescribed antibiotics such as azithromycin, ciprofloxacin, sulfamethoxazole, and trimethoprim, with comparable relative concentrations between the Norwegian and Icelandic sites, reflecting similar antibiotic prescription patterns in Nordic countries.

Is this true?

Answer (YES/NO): NO